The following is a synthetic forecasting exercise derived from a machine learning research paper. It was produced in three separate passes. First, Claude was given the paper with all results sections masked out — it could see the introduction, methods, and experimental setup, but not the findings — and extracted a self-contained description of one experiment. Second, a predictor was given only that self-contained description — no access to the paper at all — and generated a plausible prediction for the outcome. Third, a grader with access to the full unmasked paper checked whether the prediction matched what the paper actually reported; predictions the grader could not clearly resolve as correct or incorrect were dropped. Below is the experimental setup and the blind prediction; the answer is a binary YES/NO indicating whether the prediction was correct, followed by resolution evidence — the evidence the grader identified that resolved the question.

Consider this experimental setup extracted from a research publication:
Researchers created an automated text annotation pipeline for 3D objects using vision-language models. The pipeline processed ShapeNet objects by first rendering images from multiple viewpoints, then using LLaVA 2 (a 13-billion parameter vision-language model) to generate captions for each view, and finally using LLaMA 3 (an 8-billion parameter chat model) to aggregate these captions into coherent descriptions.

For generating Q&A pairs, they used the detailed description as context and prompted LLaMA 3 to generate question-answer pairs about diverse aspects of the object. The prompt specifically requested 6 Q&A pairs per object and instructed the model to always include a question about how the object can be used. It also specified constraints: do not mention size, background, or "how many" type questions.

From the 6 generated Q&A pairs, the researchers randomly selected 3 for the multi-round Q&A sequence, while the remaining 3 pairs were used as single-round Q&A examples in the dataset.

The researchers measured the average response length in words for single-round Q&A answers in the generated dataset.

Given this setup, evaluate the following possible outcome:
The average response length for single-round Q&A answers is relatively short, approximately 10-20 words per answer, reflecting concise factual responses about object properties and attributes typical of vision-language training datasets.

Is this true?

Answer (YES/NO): YES